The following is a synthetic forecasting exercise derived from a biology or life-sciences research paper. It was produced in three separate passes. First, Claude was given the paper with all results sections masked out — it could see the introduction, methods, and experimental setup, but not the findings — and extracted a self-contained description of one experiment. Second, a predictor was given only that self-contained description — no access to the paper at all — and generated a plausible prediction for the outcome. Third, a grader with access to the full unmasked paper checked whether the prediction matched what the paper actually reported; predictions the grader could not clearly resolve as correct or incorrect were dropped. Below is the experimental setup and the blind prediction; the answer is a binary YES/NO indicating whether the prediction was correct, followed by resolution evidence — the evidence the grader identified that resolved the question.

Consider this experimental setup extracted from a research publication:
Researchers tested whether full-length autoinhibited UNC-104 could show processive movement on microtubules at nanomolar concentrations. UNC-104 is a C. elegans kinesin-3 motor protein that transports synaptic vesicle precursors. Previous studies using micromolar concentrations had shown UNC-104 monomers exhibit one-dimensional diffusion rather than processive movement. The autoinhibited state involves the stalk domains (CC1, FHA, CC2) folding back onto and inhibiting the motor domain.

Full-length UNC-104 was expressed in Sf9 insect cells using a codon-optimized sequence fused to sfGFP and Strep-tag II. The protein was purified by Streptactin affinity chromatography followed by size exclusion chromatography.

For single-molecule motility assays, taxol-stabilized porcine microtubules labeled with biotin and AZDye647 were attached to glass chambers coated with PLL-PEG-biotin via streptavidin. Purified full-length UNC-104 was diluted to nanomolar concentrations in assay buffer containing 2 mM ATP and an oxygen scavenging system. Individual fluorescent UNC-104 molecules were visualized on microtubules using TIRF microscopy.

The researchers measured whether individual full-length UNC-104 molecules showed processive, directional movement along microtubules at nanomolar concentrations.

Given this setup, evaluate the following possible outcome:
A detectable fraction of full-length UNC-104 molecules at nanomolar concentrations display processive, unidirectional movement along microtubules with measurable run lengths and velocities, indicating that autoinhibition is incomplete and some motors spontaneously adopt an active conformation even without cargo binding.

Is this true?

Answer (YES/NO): YES